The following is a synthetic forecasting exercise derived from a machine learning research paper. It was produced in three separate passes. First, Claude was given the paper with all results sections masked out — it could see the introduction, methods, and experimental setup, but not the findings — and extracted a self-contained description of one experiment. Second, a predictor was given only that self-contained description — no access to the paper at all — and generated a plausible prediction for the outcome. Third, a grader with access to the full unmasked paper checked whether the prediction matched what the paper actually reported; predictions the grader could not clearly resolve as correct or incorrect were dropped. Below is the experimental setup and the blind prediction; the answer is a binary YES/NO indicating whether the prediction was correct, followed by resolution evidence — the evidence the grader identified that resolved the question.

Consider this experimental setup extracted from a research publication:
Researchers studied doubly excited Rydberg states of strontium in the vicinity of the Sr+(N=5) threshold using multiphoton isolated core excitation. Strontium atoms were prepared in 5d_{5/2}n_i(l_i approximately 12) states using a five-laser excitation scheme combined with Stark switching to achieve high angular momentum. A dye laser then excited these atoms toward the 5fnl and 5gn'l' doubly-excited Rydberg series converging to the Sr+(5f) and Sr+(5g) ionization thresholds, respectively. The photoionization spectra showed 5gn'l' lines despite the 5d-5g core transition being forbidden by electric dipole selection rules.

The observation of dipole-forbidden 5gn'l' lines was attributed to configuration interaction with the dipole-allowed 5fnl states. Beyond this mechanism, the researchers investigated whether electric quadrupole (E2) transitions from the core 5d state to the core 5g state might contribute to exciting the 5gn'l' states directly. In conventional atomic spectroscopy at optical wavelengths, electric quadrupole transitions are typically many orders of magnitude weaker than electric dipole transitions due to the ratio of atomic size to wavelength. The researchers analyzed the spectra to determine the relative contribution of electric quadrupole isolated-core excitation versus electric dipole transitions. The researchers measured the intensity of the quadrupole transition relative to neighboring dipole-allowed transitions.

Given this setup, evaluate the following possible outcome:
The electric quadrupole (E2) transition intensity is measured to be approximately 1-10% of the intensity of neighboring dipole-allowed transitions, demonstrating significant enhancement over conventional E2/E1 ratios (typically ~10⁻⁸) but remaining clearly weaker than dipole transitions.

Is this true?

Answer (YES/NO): NO